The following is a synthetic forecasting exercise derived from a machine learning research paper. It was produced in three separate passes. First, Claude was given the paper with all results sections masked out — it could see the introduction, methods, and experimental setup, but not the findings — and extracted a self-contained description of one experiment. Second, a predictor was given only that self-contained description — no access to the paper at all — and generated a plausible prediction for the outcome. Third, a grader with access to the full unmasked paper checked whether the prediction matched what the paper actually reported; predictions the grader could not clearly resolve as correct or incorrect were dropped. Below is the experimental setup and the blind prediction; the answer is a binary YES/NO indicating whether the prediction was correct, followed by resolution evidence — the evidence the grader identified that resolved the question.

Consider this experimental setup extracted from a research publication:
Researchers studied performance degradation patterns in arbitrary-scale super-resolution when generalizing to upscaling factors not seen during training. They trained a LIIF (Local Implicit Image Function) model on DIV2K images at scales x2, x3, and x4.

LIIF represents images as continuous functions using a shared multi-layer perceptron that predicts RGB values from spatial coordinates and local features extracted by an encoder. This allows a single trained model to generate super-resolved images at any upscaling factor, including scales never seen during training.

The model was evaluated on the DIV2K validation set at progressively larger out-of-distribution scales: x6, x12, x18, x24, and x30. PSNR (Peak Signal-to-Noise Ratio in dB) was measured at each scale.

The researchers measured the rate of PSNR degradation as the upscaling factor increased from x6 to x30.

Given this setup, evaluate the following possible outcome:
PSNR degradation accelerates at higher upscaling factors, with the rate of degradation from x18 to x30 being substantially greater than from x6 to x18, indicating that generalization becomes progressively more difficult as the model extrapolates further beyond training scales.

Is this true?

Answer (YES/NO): NO